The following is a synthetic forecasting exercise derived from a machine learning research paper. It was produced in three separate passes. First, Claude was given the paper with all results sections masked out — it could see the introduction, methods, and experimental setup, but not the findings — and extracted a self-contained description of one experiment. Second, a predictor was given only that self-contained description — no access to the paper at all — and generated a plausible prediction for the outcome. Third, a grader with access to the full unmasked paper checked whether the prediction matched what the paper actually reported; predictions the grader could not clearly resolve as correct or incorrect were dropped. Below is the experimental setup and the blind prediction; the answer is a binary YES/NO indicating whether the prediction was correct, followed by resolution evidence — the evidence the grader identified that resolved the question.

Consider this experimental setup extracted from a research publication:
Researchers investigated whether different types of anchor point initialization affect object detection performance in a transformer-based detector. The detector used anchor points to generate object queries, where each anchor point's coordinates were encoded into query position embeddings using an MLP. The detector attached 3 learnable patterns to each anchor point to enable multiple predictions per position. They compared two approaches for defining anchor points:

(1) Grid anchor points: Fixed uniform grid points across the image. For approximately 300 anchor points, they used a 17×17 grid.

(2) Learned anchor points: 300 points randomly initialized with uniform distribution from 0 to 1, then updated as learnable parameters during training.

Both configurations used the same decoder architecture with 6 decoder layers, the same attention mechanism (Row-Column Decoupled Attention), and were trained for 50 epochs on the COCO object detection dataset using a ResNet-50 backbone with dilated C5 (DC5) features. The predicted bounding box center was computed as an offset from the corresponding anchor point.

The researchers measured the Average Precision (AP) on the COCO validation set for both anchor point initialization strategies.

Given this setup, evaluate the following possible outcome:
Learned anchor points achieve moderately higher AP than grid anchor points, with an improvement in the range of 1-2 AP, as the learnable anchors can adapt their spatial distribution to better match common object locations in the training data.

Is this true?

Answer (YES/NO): NO